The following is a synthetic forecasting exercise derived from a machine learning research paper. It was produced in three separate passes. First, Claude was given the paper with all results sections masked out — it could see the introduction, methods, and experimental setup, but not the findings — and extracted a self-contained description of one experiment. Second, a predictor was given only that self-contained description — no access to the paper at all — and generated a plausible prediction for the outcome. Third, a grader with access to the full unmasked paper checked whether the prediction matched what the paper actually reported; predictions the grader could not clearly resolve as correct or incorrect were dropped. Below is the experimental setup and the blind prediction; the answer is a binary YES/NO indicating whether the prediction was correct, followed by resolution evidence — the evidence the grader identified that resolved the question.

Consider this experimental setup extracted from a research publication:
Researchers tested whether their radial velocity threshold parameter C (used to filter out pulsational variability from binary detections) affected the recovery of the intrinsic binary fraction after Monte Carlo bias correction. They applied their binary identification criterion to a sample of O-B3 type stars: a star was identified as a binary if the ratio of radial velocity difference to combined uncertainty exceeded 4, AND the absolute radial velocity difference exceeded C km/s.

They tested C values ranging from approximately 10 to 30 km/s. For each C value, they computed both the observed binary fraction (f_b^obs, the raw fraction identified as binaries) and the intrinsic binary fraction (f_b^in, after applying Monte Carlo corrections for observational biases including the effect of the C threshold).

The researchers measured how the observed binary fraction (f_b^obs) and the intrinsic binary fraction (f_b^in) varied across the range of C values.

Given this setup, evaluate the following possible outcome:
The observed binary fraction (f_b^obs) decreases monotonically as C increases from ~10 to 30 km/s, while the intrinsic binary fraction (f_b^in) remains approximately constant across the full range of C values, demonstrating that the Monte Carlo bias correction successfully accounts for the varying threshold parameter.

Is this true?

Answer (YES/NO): YES